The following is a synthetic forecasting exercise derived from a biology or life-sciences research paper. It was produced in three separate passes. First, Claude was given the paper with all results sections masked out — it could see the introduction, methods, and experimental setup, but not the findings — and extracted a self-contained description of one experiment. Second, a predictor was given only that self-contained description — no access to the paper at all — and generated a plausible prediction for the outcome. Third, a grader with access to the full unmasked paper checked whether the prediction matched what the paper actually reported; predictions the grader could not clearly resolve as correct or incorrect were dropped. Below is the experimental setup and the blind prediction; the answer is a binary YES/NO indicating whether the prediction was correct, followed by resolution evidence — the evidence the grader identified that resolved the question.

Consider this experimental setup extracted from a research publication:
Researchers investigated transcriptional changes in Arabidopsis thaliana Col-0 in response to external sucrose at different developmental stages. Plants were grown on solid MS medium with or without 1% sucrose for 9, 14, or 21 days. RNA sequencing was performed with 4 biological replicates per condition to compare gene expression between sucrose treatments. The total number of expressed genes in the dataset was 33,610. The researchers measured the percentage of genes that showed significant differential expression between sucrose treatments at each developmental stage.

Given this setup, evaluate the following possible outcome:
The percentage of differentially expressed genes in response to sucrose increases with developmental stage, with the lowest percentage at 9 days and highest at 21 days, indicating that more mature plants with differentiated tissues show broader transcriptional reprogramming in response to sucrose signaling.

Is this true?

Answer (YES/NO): NO